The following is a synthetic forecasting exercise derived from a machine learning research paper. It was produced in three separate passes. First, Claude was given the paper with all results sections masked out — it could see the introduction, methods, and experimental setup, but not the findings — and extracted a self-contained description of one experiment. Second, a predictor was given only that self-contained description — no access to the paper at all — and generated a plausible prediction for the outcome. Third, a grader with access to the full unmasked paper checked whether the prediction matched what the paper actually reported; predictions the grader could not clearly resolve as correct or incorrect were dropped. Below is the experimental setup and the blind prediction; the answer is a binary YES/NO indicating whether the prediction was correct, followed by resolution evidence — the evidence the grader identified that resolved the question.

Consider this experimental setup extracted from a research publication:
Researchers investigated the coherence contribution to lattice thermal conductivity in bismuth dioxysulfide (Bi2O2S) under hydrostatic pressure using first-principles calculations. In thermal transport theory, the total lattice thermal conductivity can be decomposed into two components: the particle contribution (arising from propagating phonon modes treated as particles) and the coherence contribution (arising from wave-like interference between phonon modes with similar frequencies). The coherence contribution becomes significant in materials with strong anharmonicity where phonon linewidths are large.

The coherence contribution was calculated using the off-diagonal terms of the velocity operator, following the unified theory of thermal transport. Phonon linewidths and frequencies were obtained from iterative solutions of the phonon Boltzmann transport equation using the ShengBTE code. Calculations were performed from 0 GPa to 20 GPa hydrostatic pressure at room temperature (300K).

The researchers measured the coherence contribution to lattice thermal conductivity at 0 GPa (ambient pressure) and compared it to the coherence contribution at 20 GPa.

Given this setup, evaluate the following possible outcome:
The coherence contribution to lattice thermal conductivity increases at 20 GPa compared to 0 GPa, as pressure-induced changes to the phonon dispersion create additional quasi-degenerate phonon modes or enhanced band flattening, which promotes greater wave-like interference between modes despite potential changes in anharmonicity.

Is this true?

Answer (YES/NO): NO